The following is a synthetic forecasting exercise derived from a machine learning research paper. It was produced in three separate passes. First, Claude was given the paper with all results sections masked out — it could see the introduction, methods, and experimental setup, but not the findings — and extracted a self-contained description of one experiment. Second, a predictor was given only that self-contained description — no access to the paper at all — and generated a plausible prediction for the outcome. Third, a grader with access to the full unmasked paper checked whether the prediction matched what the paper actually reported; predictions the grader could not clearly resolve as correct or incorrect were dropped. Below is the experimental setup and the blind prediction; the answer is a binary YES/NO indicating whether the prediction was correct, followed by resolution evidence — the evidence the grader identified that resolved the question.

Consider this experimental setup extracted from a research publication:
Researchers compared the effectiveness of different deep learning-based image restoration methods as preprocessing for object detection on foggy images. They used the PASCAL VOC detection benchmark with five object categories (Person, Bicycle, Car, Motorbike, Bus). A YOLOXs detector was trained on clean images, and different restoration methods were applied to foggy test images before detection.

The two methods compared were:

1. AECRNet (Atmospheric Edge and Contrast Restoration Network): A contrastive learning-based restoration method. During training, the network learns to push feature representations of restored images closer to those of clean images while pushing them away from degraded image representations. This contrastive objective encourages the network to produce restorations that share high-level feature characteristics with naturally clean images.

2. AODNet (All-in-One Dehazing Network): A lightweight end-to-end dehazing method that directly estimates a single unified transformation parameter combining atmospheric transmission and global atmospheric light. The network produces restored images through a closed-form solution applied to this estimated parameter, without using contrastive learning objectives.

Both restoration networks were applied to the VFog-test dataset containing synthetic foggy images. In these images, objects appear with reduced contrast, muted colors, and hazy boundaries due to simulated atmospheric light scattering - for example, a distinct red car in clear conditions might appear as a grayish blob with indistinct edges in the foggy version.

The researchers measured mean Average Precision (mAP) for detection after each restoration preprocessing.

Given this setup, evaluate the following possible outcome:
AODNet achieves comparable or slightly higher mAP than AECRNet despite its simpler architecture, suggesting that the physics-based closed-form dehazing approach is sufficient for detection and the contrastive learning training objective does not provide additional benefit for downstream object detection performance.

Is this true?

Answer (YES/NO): NO